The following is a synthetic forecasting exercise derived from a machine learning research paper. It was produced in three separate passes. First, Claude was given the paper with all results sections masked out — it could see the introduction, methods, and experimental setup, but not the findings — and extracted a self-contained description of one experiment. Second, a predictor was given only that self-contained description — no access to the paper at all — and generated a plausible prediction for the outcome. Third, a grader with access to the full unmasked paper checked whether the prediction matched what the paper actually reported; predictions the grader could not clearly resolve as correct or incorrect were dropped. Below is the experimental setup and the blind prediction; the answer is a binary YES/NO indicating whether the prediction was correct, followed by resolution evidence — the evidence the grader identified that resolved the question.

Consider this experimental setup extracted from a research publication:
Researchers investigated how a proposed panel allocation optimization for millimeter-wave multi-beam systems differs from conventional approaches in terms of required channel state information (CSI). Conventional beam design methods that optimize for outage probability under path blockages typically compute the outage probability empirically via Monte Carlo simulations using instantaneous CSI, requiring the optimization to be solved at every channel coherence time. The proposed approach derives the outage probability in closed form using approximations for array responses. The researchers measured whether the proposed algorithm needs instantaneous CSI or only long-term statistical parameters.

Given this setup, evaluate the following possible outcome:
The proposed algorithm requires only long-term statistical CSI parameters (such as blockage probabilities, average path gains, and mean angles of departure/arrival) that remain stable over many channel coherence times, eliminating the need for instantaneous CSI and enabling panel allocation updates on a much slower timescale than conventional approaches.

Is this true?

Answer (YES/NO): YES